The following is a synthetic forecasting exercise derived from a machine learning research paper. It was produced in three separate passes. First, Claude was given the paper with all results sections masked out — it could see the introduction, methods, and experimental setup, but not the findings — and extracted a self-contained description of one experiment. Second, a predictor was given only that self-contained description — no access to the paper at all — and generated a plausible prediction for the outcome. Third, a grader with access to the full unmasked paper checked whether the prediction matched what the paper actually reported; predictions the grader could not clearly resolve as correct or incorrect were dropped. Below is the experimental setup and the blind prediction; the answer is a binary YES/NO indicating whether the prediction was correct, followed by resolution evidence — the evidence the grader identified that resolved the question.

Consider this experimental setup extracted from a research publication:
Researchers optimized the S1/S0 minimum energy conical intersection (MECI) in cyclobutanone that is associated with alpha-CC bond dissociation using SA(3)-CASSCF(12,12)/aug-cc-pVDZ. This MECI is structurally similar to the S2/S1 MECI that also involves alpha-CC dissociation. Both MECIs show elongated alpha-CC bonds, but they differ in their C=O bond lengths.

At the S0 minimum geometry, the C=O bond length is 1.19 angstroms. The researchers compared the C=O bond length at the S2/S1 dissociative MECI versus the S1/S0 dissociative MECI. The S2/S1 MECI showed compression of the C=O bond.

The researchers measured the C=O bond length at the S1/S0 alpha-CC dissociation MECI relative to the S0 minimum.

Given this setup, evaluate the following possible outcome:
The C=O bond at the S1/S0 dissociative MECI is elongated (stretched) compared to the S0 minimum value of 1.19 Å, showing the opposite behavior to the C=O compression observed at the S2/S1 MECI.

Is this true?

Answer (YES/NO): YES